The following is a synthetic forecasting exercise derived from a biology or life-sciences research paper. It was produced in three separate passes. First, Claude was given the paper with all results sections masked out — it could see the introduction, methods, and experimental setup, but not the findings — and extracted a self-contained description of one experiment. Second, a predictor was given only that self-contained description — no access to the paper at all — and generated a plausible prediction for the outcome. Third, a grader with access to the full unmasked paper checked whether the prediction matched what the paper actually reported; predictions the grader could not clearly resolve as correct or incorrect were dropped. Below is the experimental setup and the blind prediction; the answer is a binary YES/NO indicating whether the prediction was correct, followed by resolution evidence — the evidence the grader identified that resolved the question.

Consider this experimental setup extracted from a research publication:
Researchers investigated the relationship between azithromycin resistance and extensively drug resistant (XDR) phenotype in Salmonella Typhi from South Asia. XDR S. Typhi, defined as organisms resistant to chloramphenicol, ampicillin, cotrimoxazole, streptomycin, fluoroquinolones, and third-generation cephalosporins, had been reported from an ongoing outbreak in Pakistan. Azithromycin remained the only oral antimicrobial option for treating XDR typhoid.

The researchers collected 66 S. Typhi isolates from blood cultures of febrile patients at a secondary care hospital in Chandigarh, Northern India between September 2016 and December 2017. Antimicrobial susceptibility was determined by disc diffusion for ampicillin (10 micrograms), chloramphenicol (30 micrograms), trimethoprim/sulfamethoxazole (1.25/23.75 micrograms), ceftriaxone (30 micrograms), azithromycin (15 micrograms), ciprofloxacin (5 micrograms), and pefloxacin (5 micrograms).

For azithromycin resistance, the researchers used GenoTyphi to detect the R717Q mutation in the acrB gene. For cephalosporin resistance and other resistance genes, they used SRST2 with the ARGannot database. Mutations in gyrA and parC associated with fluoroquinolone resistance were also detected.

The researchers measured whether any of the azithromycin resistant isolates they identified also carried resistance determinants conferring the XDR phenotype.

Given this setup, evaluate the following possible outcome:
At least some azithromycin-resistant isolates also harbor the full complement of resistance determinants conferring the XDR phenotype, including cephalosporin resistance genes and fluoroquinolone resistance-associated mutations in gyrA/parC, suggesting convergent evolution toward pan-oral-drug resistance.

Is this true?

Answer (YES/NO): NO